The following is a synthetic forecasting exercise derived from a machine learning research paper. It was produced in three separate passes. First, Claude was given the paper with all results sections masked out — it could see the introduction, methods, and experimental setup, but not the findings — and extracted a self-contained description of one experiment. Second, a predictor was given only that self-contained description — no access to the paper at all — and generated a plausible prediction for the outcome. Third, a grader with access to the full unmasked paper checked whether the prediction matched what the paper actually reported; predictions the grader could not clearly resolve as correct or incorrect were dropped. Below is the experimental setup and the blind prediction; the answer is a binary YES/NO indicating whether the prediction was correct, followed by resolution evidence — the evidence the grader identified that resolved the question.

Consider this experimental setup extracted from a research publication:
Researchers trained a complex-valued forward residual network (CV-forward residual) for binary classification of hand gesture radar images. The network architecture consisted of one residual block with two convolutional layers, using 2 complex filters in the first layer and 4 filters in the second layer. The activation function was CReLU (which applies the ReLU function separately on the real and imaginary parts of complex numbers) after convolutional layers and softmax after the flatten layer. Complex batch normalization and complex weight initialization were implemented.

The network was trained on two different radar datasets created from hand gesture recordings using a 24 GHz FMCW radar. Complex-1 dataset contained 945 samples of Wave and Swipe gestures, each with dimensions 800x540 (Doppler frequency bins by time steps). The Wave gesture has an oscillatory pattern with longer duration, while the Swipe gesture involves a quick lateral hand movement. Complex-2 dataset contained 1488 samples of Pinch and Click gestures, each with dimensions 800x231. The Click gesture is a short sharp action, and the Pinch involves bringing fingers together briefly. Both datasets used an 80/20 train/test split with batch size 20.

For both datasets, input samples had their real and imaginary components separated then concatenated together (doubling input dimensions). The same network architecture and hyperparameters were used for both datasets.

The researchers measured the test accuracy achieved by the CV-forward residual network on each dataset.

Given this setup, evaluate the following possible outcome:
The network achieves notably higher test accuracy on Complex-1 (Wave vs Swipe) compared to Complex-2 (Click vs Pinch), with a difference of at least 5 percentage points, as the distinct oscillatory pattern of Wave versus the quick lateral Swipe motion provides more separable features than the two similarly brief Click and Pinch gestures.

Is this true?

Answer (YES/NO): YES